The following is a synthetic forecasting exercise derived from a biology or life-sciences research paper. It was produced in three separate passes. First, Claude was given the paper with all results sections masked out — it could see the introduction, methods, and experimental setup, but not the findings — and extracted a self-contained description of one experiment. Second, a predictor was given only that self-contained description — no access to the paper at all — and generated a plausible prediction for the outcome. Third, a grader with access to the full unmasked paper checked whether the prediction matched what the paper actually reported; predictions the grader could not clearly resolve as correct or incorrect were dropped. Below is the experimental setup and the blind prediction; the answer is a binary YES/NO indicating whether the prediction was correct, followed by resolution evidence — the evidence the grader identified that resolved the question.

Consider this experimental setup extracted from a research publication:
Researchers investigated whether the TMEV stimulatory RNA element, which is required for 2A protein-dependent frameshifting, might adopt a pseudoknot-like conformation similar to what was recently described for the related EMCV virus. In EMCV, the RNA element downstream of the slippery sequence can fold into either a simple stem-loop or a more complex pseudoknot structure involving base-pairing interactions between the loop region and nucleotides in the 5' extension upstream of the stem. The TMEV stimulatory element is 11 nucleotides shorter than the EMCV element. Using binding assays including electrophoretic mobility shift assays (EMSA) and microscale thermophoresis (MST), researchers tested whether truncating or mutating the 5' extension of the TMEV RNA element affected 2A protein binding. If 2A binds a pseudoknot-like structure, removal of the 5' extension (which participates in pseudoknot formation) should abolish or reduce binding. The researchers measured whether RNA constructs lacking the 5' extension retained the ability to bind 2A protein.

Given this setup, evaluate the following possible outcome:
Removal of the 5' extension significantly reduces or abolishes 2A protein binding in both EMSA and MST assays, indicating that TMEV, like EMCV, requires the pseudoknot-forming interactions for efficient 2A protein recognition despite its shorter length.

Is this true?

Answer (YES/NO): YES